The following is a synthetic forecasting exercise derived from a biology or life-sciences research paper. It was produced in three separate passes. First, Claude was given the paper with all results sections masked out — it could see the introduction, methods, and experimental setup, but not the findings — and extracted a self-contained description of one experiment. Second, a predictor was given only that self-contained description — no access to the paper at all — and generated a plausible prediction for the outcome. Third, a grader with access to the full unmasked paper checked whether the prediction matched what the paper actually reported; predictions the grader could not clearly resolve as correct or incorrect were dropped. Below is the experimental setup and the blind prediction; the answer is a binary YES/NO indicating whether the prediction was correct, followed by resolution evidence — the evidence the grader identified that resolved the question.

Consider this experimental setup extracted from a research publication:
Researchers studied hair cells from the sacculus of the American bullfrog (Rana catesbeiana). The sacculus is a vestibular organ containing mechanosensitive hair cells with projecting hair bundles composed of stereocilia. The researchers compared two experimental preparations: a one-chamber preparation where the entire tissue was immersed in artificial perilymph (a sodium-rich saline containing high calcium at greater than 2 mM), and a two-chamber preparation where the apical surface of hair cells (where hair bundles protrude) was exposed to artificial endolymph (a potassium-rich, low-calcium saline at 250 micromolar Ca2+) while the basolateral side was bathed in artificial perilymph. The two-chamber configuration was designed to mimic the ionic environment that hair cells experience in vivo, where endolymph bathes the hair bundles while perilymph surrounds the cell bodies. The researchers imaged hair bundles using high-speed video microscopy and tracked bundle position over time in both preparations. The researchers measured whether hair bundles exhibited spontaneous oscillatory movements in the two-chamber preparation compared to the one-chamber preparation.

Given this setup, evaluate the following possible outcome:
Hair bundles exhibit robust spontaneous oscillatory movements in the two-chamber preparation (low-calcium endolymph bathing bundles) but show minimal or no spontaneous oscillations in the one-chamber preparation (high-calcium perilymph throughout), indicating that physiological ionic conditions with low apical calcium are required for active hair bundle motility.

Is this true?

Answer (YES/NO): YES